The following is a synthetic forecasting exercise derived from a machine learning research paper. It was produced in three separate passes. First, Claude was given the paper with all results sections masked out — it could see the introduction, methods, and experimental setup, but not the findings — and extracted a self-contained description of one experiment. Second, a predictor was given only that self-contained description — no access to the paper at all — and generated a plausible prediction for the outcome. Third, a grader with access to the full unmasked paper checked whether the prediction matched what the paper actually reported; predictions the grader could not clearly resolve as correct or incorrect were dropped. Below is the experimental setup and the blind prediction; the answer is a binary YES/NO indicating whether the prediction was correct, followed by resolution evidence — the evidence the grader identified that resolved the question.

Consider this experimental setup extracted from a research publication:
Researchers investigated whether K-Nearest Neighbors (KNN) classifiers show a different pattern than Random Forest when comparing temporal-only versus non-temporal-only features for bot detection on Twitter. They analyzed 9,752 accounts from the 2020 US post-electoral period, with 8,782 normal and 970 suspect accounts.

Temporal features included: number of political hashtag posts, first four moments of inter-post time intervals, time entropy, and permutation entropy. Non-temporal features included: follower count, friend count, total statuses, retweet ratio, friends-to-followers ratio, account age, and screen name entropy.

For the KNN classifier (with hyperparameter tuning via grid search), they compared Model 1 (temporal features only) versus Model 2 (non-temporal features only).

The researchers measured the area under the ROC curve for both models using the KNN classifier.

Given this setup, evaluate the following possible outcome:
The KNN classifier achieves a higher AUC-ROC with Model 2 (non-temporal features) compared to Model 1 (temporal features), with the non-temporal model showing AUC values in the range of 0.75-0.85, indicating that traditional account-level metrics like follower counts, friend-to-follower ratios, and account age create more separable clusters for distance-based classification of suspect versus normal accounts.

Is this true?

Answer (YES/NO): NO